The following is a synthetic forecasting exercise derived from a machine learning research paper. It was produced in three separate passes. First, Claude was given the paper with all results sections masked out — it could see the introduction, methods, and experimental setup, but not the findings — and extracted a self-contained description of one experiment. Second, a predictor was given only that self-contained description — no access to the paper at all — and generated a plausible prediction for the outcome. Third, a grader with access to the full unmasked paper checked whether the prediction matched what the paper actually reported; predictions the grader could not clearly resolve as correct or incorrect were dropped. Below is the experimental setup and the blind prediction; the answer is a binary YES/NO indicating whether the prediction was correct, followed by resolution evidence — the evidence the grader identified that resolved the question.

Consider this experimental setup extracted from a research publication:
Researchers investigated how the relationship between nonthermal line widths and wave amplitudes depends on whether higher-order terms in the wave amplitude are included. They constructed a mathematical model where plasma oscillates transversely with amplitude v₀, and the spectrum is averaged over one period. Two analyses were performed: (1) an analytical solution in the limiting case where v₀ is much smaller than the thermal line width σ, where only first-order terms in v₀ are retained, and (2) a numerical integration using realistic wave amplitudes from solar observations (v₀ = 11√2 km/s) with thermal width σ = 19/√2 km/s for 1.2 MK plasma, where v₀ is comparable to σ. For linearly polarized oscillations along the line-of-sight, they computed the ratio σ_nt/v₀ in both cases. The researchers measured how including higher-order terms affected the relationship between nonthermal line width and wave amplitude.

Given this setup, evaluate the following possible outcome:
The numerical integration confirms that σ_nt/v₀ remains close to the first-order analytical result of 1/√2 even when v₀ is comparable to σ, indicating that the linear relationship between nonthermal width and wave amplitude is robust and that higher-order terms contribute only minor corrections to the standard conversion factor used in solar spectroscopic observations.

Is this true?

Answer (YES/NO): NO